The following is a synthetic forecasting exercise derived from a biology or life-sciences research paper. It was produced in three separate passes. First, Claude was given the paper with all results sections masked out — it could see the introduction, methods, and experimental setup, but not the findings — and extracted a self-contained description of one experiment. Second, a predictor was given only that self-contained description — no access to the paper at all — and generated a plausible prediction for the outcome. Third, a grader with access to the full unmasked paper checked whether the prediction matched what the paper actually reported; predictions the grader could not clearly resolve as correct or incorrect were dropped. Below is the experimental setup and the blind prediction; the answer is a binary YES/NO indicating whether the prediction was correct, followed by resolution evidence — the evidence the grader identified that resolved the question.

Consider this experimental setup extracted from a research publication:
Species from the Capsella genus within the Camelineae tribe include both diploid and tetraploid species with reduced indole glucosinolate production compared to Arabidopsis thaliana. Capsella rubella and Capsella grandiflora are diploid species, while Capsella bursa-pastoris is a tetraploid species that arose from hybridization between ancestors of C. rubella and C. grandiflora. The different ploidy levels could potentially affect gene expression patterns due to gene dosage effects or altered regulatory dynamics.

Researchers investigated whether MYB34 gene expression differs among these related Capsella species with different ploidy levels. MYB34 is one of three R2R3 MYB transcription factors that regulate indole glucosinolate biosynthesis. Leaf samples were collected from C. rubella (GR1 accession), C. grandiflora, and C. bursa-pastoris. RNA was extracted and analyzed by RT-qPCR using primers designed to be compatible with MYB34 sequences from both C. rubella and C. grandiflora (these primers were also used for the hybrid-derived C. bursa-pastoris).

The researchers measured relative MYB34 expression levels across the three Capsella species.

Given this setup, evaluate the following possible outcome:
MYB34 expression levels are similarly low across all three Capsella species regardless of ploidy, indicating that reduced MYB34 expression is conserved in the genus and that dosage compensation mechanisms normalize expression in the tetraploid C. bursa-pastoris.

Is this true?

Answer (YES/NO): YES